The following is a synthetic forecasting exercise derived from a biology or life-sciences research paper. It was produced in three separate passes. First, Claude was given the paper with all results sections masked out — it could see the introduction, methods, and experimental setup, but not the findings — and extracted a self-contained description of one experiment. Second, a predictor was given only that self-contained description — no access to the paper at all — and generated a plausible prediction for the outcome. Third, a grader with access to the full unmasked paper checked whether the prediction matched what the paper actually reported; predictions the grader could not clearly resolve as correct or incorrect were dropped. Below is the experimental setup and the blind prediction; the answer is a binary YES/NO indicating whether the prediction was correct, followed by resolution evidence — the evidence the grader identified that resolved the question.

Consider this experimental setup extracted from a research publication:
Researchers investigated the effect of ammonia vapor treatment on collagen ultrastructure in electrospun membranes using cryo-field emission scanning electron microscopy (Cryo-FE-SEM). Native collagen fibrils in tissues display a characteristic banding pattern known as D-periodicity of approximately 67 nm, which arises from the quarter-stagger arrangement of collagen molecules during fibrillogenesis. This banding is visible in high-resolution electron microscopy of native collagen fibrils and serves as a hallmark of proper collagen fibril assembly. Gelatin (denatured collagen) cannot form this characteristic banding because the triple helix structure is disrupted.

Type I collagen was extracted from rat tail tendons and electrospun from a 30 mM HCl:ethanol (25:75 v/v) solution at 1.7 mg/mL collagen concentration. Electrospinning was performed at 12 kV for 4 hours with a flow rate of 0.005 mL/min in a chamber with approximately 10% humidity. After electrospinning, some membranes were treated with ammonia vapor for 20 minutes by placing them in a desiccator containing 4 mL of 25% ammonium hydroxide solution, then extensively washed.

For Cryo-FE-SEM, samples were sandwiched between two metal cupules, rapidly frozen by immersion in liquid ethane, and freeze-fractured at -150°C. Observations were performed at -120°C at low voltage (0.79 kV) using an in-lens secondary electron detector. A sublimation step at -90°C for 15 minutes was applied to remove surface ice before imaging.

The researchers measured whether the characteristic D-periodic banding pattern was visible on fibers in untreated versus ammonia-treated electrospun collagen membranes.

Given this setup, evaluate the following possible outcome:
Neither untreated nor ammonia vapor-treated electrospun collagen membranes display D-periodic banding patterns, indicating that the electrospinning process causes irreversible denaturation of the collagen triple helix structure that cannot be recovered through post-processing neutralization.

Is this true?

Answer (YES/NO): NO